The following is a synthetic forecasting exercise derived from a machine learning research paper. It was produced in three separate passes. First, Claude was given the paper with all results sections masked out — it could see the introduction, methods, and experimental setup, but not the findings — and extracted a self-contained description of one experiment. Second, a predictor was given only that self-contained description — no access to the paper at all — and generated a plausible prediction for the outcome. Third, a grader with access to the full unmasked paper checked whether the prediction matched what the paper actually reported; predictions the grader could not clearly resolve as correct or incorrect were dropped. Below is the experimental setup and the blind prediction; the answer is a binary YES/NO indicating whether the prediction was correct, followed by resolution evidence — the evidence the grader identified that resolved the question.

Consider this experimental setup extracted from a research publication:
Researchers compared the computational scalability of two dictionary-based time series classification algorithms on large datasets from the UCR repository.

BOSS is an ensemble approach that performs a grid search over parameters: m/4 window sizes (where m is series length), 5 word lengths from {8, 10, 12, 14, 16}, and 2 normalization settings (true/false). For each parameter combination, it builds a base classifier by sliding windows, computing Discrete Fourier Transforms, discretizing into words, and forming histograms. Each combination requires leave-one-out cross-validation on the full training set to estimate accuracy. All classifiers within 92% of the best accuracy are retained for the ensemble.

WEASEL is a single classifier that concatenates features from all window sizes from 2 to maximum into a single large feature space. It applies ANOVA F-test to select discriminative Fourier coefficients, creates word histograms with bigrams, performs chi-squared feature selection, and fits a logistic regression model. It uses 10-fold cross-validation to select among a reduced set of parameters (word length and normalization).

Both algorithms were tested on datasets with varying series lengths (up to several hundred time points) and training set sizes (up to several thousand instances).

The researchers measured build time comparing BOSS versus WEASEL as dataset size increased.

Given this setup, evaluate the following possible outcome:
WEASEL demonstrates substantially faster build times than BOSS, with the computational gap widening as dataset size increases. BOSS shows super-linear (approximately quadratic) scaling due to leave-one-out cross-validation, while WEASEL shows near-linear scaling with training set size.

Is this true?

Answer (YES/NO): NO